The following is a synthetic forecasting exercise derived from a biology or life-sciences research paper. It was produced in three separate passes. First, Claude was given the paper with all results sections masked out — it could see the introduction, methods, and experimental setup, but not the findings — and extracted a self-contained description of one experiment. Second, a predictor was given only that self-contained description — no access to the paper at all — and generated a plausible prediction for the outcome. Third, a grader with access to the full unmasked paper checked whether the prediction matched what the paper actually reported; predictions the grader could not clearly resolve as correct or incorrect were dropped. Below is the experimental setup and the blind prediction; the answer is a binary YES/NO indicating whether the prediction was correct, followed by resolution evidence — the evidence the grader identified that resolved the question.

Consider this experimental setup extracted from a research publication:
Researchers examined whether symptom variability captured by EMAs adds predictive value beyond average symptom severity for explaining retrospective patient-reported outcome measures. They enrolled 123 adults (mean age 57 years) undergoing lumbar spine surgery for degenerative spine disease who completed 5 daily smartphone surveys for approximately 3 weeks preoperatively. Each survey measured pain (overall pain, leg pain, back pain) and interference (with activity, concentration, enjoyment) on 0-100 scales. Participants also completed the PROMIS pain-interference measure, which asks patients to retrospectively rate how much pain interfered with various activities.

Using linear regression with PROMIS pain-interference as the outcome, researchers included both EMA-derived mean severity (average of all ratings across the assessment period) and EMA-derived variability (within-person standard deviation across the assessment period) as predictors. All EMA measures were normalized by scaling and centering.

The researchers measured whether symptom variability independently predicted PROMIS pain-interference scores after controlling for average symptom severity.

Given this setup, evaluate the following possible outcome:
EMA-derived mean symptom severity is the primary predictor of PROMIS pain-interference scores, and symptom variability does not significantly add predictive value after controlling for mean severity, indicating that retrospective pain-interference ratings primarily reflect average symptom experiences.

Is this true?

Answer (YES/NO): YES